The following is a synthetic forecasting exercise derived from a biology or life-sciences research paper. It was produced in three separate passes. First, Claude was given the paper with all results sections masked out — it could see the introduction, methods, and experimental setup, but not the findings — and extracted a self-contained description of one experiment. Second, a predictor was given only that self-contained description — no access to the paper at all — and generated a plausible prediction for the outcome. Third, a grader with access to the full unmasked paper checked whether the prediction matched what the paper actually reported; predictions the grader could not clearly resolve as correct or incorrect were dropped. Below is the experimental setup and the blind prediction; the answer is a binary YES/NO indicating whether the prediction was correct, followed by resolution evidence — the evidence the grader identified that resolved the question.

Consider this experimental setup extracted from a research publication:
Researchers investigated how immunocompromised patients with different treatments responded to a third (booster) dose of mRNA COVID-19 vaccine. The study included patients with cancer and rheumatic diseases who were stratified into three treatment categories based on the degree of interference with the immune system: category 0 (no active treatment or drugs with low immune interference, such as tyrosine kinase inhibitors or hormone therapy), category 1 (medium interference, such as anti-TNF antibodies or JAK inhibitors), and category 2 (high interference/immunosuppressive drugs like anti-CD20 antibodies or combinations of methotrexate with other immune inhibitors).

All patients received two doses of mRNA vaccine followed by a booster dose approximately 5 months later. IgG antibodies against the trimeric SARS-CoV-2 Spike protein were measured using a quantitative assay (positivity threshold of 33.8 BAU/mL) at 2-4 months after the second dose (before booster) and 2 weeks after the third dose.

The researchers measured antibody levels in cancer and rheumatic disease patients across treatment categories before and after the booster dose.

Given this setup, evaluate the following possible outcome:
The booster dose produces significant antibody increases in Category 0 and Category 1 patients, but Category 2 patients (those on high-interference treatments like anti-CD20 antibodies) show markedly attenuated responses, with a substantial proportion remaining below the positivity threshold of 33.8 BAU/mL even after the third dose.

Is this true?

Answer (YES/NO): NO